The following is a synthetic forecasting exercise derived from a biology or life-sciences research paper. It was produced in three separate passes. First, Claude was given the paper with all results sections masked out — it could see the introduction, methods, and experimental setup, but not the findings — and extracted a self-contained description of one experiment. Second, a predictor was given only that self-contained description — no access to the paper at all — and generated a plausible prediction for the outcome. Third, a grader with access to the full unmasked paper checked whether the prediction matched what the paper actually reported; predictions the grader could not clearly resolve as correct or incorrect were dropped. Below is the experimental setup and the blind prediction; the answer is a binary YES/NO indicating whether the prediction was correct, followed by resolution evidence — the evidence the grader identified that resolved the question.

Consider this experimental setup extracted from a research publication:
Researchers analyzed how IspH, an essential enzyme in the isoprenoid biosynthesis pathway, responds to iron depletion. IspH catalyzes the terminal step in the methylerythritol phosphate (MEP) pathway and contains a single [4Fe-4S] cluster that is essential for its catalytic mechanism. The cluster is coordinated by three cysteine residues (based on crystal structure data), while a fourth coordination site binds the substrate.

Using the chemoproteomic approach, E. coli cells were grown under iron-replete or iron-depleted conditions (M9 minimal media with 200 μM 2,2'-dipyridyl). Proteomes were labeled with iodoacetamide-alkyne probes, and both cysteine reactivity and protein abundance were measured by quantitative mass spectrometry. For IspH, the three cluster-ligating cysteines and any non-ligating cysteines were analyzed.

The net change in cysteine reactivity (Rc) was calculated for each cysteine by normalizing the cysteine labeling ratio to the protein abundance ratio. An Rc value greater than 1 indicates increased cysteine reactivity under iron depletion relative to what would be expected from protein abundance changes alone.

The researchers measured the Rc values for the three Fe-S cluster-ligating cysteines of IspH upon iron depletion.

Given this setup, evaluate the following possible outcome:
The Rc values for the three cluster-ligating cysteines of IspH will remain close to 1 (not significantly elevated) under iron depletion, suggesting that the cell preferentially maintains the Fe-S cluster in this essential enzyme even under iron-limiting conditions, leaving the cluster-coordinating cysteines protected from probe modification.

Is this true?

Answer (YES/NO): NO